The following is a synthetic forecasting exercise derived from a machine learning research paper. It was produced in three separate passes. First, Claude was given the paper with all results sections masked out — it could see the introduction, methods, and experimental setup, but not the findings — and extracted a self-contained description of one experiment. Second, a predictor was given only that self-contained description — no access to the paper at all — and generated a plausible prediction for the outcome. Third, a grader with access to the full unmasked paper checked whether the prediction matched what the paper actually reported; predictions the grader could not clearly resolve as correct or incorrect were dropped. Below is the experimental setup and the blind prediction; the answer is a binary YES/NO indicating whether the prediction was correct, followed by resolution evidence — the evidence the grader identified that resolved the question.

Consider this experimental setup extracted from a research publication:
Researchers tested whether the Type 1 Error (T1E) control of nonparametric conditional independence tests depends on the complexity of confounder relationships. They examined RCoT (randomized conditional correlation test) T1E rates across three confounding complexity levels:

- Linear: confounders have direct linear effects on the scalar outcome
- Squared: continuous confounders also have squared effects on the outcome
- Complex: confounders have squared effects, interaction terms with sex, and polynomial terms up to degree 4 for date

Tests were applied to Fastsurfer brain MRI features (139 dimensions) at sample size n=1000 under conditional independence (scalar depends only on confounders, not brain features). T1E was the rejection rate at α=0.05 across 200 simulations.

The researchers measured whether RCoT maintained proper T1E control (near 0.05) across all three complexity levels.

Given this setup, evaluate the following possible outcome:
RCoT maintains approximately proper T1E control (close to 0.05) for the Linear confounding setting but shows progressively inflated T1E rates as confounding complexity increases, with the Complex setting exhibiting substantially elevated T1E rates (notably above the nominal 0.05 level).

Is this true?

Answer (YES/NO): NO